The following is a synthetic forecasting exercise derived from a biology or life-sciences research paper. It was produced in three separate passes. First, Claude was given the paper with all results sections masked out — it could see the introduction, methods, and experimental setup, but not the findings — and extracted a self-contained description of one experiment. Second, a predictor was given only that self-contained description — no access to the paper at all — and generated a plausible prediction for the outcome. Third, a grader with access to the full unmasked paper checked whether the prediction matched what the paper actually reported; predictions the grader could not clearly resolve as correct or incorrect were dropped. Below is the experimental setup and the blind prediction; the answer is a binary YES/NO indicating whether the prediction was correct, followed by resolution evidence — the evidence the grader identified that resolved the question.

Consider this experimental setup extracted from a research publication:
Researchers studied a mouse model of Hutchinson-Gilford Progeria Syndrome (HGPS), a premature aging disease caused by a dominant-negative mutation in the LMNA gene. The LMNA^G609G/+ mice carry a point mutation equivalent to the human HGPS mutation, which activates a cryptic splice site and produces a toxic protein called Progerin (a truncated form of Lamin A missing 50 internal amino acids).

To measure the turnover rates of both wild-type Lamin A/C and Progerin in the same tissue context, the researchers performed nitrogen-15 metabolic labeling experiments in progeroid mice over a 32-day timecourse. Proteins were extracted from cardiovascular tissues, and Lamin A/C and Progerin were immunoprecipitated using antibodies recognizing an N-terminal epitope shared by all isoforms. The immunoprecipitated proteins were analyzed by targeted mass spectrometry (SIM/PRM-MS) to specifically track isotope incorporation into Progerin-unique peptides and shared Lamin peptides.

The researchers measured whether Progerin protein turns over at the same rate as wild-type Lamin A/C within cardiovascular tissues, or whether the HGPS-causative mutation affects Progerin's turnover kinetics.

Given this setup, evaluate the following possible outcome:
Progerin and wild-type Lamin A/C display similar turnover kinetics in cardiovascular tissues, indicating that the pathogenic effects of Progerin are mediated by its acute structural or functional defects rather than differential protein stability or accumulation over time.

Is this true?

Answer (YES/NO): NO